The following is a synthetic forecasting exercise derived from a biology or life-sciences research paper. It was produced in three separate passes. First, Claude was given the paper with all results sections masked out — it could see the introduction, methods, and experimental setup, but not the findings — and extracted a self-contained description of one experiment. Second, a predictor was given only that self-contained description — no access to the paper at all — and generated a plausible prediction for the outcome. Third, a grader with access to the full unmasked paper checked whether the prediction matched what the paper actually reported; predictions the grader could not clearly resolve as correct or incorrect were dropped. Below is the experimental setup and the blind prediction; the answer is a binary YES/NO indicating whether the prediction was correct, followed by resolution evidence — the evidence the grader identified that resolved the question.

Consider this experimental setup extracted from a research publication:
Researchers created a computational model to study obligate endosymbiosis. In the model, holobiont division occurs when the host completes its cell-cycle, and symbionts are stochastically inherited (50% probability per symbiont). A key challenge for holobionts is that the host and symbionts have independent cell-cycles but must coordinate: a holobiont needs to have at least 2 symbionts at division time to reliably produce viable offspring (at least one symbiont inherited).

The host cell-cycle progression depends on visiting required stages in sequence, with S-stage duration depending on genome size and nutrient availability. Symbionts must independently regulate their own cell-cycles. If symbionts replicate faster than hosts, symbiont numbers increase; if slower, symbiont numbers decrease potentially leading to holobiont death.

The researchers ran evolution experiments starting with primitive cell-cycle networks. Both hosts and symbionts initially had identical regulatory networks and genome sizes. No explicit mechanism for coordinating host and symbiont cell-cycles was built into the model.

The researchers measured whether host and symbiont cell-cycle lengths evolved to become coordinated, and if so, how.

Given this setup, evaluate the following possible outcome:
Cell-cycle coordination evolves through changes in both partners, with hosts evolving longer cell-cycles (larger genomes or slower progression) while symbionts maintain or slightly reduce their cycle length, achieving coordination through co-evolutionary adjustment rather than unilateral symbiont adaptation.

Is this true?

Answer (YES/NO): NO